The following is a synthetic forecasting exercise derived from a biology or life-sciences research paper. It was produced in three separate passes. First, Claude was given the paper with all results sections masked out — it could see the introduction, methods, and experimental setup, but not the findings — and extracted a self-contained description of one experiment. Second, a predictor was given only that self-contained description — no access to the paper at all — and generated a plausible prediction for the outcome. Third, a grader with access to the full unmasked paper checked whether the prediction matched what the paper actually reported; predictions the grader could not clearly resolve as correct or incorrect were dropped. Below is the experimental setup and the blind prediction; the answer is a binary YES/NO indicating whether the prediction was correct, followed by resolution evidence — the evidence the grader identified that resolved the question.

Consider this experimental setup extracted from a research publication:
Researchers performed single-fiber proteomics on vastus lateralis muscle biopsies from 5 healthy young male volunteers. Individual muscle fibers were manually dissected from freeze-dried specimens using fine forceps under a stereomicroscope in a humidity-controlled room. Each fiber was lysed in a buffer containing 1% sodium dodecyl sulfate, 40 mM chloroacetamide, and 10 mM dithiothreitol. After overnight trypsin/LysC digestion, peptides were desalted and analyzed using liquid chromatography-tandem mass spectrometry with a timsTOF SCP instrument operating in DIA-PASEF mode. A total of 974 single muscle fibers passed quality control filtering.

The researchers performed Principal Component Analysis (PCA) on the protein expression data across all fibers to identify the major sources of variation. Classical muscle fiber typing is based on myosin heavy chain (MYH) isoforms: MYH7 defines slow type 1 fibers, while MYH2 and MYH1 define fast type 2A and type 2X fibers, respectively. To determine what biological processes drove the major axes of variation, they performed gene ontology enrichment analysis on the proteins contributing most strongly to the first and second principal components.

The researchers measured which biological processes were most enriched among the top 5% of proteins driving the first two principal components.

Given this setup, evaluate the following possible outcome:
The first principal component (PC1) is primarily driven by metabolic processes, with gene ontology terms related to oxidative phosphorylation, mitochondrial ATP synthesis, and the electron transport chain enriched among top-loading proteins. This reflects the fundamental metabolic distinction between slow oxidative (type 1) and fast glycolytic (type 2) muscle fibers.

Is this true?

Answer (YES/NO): NO